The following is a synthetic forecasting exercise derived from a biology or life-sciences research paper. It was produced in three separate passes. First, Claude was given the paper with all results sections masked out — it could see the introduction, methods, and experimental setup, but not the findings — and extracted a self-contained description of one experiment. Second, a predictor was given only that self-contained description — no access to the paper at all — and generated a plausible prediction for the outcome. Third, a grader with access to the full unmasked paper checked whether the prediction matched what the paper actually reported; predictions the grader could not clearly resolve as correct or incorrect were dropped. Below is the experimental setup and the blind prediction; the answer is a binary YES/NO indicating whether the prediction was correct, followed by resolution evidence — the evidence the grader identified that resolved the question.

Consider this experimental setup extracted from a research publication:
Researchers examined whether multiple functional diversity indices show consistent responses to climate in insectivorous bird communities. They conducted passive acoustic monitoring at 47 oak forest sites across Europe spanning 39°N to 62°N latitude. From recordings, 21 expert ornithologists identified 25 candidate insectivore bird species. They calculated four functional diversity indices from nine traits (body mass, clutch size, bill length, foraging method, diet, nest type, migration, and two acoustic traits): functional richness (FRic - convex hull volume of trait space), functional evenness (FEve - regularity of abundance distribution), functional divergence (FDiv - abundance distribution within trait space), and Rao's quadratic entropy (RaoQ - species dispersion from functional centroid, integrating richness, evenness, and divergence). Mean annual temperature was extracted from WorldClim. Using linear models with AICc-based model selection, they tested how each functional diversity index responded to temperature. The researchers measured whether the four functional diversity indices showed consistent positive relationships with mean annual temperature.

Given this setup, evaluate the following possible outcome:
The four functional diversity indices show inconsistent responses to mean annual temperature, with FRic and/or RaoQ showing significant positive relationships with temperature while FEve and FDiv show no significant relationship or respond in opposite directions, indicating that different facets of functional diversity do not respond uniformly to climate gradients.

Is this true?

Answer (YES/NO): YES